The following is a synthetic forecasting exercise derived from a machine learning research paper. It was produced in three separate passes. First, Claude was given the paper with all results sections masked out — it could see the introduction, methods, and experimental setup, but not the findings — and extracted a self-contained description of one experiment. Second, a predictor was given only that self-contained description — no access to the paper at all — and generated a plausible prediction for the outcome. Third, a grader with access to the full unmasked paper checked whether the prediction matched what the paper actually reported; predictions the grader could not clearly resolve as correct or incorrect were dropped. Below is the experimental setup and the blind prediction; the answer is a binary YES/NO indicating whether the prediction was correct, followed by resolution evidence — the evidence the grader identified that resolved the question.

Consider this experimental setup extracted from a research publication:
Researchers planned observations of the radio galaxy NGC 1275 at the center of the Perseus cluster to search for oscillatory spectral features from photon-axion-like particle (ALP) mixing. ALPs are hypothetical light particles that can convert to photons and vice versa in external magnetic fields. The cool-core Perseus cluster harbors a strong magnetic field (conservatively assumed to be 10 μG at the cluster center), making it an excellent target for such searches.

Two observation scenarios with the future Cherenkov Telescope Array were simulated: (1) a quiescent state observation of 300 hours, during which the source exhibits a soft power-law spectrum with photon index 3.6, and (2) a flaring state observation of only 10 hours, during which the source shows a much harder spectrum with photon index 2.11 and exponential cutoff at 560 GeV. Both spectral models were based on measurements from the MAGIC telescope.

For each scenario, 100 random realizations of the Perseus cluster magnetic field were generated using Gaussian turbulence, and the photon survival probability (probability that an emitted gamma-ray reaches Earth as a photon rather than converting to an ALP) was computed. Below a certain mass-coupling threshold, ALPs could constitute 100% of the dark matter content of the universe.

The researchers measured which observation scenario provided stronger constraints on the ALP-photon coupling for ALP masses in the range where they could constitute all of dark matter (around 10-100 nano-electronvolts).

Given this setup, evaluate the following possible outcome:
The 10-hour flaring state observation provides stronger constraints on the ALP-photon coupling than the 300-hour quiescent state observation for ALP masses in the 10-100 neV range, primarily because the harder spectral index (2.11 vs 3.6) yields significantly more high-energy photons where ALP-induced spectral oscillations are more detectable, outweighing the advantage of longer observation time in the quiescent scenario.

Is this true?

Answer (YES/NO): NO